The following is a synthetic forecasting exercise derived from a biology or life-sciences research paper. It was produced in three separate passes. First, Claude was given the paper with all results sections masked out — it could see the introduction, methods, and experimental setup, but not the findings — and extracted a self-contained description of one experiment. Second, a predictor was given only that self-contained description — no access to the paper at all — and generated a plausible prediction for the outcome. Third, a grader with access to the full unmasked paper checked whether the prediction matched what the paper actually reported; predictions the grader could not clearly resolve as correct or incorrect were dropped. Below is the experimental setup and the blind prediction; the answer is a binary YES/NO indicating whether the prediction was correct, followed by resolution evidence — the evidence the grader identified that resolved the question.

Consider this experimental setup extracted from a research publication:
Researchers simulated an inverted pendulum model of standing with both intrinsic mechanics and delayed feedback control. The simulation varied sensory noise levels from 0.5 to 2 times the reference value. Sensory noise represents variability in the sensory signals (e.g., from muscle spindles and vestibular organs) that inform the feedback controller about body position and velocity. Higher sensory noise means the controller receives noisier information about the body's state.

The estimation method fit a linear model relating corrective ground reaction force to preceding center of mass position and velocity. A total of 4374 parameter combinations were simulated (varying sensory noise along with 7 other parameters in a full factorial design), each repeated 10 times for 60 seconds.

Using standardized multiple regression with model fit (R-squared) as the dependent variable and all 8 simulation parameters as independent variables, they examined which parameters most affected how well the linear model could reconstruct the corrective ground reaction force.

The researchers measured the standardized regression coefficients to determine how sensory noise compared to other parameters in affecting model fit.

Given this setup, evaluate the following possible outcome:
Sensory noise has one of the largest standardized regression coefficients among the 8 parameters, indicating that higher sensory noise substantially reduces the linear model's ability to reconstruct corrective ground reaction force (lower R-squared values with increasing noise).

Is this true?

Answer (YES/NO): NO